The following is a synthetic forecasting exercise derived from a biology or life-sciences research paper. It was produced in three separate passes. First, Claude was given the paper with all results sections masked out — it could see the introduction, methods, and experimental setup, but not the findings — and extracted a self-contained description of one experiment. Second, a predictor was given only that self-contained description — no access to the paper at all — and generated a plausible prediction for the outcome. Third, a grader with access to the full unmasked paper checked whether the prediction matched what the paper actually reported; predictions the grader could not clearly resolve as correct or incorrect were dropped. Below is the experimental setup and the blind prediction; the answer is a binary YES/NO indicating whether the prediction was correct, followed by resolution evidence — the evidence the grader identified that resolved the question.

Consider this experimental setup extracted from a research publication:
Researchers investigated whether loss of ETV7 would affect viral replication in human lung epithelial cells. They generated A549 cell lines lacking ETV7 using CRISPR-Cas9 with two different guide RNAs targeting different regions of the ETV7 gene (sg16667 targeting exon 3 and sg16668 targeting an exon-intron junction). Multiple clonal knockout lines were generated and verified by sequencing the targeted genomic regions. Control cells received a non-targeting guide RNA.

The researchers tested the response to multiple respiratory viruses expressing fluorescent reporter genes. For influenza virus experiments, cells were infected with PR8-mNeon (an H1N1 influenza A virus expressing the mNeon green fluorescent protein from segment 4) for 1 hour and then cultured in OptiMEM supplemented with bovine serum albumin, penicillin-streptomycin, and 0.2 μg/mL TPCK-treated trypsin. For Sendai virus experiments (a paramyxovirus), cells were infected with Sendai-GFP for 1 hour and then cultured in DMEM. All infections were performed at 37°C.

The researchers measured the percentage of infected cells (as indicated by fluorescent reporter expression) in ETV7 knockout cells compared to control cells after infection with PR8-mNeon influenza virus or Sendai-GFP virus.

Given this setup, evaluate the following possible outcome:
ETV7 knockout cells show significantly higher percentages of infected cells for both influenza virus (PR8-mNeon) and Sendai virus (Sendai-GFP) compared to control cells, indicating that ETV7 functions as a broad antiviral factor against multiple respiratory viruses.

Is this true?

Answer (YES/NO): NO